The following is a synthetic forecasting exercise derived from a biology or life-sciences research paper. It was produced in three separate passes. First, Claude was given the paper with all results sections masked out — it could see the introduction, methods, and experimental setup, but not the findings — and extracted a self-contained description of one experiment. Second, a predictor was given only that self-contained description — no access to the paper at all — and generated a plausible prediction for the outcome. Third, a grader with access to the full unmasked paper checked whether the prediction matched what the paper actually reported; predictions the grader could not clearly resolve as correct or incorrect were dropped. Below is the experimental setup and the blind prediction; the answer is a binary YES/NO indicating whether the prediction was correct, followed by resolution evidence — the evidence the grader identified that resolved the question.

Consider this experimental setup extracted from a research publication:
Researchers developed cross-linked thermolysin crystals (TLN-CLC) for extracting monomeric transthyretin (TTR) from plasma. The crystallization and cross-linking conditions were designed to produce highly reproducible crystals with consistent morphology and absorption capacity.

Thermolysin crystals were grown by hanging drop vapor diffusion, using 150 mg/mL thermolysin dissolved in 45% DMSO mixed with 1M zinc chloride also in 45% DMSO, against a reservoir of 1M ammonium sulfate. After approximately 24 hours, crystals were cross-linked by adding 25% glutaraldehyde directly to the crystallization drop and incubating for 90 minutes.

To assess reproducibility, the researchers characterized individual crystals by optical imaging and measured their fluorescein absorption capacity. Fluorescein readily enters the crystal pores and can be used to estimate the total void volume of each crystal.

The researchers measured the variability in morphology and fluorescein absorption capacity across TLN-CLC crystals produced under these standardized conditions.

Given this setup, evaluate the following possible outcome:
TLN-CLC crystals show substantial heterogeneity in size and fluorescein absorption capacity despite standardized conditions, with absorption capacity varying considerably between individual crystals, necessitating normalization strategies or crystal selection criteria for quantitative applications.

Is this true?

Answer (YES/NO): NO